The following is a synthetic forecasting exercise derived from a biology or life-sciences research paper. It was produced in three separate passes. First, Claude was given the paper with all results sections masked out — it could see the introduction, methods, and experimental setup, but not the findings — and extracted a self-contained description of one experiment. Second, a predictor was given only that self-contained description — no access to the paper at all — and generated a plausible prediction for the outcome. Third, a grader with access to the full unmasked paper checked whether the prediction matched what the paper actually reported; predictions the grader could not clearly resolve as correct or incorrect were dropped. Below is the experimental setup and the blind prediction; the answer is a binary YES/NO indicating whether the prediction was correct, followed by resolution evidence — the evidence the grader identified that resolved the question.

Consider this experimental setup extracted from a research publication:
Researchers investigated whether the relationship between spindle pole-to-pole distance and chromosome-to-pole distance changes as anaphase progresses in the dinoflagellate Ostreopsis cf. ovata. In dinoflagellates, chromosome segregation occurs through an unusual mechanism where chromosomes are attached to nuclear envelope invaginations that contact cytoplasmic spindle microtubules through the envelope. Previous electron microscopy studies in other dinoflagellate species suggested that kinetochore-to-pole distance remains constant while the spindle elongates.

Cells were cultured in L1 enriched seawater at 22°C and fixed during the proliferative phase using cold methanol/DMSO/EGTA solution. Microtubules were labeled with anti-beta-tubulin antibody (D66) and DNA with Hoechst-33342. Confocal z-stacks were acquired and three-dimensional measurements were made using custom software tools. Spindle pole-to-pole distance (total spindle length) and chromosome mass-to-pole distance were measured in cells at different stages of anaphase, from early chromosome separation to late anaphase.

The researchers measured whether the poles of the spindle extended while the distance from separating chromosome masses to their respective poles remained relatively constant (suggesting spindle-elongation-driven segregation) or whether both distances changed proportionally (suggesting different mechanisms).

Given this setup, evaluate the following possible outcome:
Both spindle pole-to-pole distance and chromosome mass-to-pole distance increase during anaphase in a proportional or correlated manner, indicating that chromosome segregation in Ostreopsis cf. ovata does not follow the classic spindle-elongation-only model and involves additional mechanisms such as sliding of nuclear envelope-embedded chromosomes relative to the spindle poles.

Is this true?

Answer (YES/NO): NO